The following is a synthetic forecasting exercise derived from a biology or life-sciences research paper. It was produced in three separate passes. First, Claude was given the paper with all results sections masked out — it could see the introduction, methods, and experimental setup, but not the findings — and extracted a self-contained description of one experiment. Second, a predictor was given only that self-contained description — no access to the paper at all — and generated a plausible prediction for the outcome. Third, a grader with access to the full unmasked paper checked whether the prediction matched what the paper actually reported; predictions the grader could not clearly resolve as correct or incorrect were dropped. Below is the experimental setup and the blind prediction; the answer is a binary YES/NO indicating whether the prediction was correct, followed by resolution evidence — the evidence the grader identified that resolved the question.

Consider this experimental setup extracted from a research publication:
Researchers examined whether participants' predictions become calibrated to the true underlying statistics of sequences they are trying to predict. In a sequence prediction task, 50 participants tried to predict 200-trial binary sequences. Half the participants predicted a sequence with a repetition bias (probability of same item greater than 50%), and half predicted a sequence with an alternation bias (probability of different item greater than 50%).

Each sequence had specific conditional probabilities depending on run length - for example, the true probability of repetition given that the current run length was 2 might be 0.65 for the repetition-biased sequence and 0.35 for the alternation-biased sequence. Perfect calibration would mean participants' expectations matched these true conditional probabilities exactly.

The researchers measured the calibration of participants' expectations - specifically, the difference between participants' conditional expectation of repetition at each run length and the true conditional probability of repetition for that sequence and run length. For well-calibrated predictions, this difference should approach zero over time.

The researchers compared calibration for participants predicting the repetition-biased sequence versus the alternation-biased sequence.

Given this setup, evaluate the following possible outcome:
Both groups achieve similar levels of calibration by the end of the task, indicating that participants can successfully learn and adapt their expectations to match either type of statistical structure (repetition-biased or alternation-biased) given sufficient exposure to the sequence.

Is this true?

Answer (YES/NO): NO